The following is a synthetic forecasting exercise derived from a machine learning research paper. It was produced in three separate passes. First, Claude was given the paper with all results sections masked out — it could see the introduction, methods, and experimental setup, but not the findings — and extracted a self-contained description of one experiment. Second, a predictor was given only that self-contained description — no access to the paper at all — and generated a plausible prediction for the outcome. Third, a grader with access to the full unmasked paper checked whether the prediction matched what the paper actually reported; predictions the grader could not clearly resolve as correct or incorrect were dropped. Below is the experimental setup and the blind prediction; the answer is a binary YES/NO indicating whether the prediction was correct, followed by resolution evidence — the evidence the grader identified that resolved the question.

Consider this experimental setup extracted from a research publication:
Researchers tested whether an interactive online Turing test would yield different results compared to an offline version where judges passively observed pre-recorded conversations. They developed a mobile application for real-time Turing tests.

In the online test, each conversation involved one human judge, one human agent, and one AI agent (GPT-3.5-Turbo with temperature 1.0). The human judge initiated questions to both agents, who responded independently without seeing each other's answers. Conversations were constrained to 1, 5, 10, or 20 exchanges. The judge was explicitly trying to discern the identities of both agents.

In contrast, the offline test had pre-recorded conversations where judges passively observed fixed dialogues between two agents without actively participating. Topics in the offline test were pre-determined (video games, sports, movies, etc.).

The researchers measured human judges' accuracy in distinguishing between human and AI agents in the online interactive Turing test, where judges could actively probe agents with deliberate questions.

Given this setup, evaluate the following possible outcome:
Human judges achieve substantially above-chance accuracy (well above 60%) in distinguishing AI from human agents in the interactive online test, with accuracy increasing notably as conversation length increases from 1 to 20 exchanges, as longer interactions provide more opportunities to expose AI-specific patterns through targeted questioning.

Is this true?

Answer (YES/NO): NO